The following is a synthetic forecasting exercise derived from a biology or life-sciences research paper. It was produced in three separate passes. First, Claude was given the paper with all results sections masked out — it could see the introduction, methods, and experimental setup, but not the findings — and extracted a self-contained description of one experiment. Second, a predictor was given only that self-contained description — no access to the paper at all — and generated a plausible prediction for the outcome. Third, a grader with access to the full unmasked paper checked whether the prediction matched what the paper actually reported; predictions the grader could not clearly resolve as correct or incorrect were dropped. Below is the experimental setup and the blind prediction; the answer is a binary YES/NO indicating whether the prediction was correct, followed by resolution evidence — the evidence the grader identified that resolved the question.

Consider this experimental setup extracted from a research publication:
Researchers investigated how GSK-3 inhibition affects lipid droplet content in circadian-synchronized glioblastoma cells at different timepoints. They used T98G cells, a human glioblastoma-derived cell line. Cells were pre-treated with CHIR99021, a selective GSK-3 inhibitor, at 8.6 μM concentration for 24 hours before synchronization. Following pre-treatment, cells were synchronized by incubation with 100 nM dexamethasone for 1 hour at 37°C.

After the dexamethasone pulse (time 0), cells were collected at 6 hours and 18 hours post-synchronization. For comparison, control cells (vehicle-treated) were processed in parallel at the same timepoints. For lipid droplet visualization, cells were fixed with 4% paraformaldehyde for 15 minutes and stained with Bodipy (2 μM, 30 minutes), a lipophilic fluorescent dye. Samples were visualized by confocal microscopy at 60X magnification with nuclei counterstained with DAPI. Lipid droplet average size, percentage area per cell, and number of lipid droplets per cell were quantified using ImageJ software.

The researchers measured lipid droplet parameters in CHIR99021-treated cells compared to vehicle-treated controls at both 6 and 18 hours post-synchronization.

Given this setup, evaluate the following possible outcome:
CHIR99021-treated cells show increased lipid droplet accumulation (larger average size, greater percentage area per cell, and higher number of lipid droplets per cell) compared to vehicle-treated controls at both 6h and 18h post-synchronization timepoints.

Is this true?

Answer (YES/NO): NO